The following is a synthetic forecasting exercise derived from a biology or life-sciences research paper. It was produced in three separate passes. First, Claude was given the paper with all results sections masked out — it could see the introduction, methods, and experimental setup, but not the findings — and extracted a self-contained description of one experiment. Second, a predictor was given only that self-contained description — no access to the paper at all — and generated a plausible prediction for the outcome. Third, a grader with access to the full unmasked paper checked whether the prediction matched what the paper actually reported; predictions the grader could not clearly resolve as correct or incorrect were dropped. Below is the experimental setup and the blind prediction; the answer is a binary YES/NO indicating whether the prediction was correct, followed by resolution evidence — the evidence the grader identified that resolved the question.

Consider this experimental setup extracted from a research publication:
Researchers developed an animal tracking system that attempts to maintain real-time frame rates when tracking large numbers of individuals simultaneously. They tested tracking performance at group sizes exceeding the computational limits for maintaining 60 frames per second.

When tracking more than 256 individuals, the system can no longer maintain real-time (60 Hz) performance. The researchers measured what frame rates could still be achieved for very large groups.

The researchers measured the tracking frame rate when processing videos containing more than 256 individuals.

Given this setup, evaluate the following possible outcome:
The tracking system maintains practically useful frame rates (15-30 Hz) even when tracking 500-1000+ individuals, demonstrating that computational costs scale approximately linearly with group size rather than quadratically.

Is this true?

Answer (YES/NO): NO